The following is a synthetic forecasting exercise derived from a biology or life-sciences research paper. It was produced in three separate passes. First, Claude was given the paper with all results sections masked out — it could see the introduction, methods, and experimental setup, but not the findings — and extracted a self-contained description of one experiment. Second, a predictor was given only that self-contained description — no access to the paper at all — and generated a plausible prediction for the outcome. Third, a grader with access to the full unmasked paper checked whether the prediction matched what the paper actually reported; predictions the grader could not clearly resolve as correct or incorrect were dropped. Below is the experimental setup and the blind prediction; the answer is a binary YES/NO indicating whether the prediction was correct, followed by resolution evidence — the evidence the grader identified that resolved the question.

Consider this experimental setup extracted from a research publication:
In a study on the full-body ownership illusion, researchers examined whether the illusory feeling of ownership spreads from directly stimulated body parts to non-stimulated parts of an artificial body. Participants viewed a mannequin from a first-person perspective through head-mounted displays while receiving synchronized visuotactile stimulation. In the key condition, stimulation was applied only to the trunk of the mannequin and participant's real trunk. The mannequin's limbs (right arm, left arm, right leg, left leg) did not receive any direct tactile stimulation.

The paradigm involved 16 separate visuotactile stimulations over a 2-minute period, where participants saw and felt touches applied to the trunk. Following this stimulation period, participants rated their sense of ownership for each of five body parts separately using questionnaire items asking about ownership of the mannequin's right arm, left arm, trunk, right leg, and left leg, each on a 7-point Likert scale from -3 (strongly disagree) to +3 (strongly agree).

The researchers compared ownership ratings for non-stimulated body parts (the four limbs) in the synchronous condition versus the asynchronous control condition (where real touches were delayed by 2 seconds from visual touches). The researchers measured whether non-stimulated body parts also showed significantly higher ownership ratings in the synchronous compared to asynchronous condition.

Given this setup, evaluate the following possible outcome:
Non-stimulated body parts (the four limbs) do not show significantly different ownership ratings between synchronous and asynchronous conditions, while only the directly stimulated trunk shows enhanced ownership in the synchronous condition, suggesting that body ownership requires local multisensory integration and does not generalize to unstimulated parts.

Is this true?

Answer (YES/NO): NO